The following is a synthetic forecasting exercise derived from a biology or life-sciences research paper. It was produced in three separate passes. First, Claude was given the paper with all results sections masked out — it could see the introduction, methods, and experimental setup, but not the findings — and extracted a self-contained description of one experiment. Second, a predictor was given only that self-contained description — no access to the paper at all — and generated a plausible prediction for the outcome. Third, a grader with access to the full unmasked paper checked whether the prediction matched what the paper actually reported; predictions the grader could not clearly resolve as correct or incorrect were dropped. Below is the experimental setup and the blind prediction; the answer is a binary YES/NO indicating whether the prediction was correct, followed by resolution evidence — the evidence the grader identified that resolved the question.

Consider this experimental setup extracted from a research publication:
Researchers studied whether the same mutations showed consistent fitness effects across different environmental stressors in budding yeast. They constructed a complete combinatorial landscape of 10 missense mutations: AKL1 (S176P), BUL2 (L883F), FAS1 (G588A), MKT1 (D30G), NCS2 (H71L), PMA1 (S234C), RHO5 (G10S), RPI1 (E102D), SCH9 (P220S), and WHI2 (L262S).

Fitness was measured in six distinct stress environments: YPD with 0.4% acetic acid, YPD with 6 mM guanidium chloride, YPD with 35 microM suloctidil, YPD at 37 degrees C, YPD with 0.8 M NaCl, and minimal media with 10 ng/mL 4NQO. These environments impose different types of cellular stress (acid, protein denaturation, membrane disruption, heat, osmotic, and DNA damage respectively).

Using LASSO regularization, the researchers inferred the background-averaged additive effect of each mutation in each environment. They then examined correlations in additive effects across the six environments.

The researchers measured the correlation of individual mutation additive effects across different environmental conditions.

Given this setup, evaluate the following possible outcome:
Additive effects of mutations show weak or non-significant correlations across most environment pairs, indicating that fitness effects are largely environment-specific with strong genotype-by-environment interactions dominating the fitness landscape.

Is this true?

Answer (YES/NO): YES